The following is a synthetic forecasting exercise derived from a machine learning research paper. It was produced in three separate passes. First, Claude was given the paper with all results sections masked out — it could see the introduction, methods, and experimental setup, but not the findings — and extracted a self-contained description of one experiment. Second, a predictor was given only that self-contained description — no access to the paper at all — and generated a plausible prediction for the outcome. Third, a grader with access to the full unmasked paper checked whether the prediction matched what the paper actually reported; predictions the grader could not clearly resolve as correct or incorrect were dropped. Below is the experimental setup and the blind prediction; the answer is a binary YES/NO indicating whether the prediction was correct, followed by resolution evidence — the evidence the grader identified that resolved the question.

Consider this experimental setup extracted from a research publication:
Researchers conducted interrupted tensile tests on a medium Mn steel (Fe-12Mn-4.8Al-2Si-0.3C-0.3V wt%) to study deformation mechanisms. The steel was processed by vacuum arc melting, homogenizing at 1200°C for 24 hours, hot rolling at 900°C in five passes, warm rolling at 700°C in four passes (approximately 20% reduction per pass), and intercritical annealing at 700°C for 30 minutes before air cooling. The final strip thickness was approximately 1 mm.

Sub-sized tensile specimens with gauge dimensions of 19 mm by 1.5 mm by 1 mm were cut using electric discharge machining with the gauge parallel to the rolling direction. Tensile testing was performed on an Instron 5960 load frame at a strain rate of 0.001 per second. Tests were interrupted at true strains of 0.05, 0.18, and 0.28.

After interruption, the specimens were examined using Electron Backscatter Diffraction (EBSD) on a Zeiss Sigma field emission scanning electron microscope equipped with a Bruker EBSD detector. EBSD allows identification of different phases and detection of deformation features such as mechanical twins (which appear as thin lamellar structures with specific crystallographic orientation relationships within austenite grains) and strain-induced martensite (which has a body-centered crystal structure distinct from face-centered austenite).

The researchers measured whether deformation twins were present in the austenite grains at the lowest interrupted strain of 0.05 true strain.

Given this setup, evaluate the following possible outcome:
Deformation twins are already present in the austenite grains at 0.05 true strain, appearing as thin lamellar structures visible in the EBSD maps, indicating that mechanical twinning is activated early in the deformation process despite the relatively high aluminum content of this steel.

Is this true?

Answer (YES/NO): NO